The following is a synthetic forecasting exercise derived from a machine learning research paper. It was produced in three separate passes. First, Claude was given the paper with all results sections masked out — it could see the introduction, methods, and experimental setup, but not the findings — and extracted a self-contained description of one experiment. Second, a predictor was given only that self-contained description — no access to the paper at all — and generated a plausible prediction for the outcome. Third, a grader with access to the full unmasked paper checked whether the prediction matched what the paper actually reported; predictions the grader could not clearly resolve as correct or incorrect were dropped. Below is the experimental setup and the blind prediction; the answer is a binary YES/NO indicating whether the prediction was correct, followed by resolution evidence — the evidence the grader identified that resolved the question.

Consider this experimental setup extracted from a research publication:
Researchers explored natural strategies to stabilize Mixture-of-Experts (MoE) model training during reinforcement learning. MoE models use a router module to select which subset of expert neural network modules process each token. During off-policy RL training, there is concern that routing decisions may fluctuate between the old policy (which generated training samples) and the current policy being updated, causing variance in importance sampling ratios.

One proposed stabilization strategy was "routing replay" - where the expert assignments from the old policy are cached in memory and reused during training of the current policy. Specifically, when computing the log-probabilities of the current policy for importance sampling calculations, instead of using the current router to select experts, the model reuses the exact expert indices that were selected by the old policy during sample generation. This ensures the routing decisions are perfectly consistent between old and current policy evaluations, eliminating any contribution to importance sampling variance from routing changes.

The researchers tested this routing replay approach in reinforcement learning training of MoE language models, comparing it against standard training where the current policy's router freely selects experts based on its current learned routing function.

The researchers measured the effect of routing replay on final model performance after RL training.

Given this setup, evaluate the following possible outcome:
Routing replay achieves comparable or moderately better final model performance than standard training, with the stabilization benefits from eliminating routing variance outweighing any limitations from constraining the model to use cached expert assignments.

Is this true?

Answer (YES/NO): NO